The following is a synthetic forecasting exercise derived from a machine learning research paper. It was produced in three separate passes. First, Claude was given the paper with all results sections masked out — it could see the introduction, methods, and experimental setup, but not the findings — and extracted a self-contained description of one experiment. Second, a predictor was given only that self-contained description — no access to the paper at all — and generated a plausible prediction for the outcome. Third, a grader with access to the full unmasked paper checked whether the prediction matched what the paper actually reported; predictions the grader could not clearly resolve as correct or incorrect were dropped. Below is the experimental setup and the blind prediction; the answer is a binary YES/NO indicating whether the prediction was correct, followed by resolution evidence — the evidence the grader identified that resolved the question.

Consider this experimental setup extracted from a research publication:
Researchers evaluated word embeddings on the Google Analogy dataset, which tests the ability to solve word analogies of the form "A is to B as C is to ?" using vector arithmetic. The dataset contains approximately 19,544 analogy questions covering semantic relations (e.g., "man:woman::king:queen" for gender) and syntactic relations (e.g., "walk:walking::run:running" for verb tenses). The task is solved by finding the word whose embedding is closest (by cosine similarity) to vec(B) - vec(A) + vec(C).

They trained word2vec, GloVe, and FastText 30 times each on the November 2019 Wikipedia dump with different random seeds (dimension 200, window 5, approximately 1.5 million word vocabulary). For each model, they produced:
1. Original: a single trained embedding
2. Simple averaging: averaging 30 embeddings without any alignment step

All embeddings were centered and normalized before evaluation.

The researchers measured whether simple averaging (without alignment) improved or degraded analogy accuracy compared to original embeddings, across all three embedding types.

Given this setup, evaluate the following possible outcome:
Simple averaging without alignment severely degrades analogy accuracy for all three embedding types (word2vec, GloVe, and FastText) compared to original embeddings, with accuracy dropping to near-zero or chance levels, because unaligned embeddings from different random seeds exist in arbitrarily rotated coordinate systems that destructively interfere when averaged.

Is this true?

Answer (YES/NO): NO